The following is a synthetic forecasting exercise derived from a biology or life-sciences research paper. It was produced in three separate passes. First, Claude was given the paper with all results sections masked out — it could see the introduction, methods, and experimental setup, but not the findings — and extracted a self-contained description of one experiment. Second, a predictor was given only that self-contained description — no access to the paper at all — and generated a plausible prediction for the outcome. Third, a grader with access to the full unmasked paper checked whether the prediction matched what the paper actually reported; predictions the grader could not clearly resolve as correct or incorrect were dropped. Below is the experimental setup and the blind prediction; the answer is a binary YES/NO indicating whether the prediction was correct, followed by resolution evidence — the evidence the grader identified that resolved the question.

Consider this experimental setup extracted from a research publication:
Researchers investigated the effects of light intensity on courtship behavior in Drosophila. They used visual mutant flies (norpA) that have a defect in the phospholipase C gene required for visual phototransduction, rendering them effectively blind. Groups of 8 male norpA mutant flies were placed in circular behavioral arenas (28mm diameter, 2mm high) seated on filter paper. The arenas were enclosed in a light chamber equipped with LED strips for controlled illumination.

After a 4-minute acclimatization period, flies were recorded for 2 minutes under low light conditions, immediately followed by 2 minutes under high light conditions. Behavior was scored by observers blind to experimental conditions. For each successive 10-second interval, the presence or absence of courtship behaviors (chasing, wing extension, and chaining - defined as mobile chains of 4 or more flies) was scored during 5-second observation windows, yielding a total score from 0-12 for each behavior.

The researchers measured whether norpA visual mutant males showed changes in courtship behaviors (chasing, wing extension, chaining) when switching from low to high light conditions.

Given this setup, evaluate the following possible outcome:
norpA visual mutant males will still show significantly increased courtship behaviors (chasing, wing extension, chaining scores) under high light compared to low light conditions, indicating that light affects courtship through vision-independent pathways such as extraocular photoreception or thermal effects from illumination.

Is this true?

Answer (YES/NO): NO